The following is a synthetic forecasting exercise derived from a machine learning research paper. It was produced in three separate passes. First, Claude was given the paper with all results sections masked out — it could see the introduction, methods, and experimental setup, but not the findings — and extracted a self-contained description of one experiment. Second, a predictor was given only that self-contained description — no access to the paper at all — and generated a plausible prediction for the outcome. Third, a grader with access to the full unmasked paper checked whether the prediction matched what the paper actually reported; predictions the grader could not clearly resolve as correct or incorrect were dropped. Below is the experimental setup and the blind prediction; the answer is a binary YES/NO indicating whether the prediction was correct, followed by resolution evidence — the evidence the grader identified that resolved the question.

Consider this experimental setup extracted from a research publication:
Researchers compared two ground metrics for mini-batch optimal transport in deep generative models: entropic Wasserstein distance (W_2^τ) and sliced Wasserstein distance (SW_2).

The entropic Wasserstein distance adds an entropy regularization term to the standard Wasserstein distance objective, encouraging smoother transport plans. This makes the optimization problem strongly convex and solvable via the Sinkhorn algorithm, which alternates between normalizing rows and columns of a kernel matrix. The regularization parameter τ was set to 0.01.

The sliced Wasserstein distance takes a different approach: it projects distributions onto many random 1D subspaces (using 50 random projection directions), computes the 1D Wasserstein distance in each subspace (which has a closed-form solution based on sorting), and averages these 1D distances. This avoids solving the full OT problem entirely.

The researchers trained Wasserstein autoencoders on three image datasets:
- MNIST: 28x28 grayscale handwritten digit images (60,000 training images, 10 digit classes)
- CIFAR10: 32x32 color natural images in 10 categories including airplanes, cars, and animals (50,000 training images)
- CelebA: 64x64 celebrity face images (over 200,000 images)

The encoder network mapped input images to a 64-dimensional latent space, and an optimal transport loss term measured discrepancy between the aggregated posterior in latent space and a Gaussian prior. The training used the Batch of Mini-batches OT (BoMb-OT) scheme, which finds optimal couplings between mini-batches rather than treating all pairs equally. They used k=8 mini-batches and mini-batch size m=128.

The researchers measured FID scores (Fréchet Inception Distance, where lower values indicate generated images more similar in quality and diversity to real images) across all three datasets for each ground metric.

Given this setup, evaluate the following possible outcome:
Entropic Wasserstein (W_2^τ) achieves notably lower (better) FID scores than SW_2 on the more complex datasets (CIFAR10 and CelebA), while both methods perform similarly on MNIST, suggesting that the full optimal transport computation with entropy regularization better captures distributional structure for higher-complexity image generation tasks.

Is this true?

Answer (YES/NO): NO